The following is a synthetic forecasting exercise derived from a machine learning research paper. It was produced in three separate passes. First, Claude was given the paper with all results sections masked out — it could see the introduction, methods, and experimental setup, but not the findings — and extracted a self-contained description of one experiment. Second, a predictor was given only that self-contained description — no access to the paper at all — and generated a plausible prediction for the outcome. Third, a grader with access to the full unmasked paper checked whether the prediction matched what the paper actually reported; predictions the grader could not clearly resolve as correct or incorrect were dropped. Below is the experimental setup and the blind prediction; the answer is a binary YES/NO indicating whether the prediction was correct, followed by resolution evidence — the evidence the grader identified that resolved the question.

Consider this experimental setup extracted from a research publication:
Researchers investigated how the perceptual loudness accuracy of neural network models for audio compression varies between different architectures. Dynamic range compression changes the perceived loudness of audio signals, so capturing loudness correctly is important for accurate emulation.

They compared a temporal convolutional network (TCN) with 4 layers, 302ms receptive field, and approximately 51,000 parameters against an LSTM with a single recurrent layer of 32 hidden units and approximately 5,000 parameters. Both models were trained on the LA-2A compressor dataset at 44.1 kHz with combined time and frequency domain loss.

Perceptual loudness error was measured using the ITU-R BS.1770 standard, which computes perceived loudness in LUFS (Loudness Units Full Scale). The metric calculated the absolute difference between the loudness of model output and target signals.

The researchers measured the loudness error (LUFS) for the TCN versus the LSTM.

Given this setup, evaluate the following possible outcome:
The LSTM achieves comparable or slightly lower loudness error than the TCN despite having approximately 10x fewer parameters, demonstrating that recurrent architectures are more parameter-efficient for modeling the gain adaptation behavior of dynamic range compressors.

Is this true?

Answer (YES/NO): NO